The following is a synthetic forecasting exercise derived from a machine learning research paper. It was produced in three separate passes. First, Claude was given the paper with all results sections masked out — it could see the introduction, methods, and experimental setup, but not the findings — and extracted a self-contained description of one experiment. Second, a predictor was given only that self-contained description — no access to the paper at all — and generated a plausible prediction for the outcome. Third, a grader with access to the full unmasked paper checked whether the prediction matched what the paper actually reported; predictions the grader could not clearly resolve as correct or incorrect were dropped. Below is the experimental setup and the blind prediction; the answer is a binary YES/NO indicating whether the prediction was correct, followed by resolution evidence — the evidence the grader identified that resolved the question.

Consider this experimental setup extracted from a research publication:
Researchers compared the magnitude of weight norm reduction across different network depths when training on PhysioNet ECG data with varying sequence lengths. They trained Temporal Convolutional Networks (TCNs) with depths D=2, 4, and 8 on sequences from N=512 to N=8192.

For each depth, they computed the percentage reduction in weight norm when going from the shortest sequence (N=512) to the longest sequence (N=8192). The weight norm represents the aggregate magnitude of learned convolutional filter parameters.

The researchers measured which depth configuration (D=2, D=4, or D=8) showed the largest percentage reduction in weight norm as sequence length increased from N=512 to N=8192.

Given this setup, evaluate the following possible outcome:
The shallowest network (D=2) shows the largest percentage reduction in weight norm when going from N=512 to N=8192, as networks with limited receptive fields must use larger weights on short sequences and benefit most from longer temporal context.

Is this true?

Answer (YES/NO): NO